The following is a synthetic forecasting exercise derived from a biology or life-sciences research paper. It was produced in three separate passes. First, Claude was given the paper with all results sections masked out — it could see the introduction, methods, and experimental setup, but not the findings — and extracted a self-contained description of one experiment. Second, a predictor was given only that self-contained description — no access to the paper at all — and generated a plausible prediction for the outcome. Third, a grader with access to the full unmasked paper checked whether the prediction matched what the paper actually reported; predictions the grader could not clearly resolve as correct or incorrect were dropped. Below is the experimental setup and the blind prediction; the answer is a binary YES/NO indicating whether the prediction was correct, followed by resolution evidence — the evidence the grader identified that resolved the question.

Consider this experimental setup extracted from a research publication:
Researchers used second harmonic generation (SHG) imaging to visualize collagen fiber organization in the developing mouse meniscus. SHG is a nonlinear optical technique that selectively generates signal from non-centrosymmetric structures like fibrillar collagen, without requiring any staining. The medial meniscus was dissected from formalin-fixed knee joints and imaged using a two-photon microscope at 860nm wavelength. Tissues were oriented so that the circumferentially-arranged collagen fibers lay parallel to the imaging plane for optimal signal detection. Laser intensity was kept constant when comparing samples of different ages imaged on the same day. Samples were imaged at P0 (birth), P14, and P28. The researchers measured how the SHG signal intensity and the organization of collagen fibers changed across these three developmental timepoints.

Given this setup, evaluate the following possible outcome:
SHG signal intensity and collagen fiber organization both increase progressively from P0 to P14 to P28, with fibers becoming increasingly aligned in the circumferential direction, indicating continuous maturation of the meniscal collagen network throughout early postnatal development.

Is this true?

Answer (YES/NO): NO